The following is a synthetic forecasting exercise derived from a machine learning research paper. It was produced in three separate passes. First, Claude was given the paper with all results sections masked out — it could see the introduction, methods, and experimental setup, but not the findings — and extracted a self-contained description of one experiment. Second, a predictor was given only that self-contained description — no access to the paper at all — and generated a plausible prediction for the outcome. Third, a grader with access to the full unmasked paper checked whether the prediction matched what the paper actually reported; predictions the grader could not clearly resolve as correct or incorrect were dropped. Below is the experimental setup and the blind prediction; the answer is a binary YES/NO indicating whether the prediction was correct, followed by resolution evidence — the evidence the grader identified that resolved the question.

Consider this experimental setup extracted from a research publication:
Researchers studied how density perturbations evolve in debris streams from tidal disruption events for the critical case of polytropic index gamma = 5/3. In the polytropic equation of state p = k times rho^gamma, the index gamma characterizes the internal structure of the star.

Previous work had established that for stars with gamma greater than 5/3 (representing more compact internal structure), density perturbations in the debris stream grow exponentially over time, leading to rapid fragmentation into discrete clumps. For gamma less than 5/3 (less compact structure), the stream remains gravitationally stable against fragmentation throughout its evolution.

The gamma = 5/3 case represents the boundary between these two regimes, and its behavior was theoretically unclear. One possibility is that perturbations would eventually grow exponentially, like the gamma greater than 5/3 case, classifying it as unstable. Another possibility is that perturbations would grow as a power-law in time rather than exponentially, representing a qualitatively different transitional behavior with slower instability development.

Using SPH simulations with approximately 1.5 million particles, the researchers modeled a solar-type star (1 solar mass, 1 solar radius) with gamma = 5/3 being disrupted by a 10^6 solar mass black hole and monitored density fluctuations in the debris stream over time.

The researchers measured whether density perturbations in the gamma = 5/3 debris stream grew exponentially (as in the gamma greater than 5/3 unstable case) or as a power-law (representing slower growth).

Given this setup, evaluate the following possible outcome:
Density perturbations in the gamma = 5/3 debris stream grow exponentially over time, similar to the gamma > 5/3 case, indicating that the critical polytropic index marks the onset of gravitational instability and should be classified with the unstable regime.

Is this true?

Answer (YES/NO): NO